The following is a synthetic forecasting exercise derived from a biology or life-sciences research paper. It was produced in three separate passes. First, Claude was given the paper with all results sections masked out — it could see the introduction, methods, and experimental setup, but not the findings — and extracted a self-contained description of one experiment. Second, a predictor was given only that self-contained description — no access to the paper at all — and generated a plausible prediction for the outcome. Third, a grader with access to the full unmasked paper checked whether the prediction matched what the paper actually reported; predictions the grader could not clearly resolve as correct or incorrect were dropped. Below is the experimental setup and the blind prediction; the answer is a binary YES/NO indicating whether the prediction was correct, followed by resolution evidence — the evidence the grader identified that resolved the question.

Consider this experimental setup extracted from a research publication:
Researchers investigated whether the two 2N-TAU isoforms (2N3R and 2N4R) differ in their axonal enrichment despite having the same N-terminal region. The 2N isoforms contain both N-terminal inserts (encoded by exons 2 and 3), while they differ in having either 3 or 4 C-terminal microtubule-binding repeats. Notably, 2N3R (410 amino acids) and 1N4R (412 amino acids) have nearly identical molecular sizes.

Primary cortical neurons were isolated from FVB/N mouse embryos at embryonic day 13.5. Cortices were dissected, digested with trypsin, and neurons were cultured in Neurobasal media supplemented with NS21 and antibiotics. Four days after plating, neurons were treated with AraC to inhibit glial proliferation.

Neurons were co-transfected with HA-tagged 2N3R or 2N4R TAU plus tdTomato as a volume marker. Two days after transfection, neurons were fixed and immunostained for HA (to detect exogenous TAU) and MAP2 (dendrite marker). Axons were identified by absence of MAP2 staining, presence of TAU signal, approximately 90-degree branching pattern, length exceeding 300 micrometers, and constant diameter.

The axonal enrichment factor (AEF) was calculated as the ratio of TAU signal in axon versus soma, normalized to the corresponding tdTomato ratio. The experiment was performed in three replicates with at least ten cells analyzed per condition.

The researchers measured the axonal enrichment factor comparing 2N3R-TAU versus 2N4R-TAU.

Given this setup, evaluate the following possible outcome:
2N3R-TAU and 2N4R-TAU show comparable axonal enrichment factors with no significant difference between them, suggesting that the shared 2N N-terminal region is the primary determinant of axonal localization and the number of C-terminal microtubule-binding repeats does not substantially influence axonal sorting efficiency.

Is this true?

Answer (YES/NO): YES